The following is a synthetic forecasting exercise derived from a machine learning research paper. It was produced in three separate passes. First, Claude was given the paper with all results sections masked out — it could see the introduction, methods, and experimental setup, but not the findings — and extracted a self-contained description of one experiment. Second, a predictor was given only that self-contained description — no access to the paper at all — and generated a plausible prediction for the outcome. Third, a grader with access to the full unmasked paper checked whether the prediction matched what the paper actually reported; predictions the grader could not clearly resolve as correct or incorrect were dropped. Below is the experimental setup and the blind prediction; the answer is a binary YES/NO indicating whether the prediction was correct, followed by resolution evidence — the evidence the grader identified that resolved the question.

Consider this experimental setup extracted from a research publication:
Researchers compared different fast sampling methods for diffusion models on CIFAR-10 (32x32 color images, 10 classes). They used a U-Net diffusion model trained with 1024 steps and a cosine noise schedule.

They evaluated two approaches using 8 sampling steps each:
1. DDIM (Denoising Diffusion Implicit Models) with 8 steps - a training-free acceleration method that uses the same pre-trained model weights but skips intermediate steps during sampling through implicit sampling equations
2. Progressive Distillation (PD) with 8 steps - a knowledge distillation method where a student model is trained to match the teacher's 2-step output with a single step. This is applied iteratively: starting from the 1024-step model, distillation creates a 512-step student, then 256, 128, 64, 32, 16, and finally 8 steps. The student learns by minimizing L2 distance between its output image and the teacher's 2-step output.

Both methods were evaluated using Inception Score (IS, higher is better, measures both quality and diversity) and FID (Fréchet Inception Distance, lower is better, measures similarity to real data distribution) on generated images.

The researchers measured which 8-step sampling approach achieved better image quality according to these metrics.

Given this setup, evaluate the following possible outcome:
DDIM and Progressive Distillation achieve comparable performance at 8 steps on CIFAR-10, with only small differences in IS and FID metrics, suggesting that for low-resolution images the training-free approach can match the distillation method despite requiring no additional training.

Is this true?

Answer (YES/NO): NO